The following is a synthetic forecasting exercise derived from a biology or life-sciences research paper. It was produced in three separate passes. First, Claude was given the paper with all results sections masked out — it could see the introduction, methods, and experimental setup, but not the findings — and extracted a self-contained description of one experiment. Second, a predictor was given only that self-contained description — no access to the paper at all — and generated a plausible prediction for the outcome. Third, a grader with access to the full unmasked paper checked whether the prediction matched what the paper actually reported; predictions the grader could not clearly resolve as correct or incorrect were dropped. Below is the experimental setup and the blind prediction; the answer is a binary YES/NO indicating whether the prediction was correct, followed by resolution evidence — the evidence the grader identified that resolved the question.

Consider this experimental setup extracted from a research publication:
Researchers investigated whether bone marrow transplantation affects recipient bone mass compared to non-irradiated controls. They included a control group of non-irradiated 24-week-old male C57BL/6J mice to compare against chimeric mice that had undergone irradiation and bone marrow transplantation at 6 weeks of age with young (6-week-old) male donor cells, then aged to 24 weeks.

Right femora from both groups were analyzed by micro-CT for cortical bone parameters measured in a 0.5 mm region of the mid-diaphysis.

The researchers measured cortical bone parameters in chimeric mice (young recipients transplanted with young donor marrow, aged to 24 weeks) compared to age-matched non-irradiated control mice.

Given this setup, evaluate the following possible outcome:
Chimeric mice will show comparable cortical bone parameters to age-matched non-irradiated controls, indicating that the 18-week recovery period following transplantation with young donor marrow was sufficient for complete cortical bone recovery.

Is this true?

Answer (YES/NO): NO